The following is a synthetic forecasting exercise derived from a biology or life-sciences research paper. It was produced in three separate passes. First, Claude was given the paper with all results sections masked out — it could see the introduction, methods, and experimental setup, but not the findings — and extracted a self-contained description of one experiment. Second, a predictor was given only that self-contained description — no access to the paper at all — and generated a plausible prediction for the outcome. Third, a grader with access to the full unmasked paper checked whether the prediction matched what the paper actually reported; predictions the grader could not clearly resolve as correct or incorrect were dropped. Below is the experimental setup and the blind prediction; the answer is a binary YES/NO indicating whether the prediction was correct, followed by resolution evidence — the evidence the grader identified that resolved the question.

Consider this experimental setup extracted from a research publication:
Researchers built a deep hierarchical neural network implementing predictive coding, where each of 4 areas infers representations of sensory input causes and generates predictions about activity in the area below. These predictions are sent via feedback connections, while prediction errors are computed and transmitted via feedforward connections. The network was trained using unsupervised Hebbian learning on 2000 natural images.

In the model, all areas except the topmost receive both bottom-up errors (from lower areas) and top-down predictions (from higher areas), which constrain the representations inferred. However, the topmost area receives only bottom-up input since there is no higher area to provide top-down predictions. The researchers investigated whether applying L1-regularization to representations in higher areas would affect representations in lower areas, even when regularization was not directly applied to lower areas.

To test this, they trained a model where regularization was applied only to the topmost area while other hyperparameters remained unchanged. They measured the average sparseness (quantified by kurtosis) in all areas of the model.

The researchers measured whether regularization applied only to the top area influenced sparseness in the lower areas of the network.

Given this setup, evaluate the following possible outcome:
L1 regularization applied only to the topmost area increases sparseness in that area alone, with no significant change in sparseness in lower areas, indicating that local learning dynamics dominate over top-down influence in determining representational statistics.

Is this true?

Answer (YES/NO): NO